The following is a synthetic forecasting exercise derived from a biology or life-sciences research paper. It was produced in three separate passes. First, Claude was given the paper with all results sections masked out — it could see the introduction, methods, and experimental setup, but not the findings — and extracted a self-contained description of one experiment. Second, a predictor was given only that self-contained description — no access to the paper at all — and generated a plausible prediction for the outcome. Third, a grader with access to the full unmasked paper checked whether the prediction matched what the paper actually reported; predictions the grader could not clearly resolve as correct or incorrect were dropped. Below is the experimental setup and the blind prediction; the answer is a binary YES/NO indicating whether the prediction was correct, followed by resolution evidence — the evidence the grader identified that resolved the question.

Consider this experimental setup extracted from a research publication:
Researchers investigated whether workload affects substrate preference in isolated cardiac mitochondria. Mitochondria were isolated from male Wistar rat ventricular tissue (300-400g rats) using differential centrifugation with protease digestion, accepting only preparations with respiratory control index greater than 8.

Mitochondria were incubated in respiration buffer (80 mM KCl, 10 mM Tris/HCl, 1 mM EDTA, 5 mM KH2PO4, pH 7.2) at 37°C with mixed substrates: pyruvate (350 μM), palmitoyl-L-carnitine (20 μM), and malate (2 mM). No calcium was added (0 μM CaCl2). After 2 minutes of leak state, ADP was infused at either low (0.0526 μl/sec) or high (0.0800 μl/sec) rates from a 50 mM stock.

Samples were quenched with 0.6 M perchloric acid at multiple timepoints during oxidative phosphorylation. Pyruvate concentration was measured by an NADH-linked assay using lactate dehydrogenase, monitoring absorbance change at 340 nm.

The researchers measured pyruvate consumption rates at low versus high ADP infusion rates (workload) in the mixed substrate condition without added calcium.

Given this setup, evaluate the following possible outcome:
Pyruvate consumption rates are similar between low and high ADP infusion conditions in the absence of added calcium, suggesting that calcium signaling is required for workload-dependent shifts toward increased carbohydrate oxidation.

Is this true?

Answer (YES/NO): YES